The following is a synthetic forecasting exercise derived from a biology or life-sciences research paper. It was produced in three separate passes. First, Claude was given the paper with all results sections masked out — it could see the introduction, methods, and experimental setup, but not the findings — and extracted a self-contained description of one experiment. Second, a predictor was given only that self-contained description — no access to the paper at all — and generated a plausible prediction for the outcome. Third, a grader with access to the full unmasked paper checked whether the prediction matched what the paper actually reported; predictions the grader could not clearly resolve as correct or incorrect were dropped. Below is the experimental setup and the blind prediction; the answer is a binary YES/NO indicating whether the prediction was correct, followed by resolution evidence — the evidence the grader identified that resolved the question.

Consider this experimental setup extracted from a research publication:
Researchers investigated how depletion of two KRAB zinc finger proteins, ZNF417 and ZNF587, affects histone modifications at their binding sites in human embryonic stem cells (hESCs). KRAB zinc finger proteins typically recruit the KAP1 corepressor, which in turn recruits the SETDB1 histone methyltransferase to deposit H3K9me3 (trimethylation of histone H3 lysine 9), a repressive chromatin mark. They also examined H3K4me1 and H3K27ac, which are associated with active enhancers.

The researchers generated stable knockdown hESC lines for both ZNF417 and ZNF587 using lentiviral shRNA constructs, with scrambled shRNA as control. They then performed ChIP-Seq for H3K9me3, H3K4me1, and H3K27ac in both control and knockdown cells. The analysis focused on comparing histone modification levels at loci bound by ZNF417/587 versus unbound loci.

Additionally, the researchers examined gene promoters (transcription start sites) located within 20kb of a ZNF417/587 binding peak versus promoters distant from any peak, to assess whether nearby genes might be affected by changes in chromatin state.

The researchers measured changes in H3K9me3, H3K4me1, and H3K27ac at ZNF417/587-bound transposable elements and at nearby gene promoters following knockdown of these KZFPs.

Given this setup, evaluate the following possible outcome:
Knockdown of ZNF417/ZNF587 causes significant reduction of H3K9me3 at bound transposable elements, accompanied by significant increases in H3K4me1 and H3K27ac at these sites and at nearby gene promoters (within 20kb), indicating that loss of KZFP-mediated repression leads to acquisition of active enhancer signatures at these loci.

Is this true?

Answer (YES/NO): NO